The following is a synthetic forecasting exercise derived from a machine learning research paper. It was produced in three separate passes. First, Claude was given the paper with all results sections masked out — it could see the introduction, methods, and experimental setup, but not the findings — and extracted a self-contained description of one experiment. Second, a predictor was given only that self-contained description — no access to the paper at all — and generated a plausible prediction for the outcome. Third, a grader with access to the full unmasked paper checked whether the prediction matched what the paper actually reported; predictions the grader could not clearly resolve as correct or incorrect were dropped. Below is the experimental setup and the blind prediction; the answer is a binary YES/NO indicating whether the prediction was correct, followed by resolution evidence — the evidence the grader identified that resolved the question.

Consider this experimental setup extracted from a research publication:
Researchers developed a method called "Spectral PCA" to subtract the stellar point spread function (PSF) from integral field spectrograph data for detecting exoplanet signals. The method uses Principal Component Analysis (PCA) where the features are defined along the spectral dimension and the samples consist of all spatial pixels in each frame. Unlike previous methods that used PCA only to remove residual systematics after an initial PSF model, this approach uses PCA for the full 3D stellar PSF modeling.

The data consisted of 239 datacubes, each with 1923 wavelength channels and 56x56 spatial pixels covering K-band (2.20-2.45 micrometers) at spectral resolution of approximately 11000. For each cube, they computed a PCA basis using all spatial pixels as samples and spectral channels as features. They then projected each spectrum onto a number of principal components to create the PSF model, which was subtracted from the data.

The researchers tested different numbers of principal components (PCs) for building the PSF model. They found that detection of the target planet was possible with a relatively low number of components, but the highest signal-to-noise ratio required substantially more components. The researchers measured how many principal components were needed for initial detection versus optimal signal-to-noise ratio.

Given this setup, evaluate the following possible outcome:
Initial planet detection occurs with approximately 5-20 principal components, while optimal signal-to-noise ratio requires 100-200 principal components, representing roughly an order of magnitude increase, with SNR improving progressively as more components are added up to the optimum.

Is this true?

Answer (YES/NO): NO